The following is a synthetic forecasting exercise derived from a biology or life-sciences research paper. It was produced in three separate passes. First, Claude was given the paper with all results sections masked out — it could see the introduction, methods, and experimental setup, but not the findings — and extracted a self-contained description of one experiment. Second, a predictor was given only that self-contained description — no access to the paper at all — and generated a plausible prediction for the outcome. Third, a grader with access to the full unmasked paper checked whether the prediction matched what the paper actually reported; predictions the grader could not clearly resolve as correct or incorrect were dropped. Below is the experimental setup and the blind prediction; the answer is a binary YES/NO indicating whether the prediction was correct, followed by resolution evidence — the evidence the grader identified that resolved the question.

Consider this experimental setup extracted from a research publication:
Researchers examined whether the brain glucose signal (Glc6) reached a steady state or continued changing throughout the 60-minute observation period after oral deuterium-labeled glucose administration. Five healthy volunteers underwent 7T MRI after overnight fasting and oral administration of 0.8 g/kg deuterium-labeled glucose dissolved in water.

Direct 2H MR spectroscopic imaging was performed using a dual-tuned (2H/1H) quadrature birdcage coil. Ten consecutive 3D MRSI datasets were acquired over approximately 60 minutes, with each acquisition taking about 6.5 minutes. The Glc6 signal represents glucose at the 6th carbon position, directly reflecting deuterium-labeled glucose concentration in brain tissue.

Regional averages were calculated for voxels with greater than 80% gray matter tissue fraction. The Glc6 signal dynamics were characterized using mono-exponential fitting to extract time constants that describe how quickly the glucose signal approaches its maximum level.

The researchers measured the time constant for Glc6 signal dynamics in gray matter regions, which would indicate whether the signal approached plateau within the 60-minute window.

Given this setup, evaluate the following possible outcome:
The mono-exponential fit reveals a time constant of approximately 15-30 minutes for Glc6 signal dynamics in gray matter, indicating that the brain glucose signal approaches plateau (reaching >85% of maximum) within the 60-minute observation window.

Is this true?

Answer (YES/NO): YES